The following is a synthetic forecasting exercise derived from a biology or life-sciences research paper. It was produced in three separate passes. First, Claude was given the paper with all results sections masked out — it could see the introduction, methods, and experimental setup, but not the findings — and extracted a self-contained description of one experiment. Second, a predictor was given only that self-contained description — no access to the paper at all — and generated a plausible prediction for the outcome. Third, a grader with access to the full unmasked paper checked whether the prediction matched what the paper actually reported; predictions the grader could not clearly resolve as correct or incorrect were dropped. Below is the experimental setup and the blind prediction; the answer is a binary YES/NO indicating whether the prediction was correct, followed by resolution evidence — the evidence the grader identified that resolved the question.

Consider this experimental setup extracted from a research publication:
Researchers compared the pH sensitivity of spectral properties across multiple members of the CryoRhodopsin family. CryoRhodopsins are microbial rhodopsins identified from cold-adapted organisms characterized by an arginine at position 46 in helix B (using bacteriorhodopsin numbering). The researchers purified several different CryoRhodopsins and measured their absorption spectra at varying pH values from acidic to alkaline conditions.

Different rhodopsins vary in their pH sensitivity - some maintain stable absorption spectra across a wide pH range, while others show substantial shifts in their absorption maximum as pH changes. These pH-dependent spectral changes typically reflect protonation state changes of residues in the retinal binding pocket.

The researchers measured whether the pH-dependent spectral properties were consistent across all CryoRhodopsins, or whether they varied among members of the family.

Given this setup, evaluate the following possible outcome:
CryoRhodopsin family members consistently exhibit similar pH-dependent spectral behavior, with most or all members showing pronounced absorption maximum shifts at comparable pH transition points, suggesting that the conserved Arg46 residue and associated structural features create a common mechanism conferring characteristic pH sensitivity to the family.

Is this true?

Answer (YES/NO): NO